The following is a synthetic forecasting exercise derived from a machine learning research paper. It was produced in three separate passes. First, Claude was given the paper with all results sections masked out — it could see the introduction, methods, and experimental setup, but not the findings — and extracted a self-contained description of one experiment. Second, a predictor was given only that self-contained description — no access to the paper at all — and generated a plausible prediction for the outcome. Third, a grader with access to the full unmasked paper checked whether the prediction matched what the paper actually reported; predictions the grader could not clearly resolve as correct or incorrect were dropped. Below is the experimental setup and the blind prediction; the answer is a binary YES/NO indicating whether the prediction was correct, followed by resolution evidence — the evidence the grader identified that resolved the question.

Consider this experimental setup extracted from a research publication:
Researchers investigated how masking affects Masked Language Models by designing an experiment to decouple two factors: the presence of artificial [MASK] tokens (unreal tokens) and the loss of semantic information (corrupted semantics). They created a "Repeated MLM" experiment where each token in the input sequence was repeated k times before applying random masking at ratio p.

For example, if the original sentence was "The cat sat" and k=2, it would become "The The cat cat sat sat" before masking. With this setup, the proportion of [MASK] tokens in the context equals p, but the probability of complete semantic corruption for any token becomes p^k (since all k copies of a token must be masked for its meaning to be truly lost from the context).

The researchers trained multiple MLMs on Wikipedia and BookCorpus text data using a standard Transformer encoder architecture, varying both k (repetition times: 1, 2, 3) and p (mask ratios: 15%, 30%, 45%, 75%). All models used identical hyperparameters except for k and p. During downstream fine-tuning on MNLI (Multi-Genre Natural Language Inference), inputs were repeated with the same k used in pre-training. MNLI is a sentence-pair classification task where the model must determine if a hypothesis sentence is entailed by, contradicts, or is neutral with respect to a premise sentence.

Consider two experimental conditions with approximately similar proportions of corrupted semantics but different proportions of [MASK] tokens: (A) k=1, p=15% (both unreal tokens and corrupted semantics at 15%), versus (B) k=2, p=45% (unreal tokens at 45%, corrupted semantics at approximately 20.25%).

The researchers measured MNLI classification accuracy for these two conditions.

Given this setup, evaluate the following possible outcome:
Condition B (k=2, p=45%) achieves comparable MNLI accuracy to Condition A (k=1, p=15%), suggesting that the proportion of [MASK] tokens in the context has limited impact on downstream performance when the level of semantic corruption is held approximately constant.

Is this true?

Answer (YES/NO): YES